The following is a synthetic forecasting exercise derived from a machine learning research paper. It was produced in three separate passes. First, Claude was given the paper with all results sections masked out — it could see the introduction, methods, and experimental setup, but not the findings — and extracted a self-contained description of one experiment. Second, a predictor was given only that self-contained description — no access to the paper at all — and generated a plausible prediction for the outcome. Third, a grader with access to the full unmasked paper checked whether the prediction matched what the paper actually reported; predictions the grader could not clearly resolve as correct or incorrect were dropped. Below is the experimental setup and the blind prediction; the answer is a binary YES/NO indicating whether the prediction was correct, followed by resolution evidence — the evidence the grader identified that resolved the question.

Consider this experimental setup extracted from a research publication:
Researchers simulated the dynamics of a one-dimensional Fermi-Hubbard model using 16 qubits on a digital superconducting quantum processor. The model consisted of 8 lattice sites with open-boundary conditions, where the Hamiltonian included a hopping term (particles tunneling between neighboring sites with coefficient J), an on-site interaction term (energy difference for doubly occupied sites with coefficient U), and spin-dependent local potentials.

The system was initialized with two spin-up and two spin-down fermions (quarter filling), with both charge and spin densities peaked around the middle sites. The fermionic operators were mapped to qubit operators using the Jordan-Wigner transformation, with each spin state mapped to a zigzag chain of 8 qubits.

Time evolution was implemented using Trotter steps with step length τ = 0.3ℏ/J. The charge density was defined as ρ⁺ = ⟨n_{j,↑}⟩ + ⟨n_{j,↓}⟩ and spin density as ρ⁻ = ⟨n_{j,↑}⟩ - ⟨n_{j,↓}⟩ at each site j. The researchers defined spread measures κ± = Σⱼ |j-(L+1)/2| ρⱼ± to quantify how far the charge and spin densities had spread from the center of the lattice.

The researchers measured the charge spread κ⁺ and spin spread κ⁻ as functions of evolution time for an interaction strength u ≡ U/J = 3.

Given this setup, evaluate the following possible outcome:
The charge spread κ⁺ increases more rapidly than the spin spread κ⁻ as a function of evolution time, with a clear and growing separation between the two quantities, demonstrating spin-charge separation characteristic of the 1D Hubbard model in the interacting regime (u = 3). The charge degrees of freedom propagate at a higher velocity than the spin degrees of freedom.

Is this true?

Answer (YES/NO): YES